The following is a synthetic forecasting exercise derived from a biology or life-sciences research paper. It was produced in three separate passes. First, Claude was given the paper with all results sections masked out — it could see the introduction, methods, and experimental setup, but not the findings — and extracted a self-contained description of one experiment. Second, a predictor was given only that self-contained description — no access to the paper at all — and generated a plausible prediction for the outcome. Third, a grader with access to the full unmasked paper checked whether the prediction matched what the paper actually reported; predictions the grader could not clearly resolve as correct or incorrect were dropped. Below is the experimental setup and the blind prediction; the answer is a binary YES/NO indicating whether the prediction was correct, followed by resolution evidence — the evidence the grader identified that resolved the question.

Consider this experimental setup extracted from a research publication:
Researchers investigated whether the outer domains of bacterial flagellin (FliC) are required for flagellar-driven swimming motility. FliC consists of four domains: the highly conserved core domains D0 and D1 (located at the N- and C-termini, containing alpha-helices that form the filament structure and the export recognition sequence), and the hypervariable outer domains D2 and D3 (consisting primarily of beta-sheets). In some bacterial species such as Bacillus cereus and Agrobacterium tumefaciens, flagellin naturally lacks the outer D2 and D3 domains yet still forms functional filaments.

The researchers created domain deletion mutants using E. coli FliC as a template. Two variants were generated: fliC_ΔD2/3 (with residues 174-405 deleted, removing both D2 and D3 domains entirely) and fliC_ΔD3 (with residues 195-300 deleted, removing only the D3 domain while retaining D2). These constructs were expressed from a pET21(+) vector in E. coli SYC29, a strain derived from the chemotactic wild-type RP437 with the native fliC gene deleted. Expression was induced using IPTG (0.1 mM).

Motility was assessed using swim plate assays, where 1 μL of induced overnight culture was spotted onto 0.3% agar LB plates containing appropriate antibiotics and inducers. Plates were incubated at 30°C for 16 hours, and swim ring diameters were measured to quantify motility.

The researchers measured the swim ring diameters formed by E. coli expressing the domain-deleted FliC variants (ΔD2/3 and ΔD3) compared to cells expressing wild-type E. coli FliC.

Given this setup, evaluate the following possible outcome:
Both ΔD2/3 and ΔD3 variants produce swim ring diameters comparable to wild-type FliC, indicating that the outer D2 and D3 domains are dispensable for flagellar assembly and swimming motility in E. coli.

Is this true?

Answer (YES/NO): NO